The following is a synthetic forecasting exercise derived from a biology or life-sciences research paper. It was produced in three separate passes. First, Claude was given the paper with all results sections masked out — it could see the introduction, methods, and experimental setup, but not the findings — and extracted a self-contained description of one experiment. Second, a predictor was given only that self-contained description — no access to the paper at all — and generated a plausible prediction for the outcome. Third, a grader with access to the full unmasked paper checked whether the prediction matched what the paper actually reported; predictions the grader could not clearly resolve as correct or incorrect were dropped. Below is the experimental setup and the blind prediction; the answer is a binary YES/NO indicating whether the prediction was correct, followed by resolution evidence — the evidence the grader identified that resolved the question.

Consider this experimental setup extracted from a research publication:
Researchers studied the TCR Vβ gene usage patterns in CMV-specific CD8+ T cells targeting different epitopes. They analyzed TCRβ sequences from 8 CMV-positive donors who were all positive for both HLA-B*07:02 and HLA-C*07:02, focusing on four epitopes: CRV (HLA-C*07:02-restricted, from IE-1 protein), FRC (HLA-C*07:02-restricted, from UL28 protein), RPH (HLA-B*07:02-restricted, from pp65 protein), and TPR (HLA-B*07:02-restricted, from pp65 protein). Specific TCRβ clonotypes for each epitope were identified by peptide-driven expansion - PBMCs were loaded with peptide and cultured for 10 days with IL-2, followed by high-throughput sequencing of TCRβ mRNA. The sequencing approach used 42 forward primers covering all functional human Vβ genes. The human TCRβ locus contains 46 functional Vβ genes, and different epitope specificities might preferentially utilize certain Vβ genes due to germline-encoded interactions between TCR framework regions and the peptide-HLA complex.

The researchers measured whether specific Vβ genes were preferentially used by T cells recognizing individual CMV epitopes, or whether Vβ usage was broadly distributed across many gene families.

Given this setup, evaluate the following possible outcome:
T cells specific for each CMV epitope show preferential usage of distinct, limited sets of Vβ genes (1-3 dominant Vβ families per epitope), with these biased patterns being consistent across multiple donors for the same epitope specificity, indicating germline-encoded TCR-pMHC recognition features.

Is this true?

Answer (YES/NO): NO